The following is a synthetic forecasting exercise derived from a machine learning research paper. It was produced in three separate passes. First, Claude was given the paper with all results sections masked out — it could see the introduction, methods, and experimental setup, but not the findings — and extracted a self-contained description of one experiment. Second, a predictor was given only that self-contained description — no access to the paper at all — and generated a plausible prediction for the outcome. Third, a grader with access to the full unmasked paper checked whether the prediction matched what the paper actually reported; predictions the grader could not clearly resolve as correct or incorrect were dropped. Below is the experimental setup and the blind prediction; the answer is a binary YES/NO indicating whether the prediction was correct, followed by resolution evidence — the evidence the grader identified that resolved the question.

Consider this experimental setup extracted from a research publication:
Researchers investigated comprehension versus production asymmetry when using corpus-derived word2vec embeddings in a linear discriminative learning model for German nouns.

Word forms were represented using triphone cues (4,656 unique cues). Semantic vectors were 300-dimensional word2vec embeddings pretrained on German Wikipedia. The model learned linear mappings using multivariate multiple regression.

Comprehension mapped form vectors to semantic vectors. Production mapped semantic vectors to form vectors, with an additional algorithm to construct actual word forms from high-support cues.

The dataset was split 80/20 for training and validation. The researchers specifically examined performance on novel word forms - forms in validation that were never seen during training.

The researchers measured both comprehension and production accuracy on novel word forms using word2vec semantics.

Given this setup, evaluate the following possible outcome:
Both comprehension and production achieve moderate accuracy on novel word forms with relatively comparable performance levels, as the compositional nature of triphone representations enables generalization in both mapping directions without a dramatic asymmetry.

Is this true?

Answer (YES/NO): NO